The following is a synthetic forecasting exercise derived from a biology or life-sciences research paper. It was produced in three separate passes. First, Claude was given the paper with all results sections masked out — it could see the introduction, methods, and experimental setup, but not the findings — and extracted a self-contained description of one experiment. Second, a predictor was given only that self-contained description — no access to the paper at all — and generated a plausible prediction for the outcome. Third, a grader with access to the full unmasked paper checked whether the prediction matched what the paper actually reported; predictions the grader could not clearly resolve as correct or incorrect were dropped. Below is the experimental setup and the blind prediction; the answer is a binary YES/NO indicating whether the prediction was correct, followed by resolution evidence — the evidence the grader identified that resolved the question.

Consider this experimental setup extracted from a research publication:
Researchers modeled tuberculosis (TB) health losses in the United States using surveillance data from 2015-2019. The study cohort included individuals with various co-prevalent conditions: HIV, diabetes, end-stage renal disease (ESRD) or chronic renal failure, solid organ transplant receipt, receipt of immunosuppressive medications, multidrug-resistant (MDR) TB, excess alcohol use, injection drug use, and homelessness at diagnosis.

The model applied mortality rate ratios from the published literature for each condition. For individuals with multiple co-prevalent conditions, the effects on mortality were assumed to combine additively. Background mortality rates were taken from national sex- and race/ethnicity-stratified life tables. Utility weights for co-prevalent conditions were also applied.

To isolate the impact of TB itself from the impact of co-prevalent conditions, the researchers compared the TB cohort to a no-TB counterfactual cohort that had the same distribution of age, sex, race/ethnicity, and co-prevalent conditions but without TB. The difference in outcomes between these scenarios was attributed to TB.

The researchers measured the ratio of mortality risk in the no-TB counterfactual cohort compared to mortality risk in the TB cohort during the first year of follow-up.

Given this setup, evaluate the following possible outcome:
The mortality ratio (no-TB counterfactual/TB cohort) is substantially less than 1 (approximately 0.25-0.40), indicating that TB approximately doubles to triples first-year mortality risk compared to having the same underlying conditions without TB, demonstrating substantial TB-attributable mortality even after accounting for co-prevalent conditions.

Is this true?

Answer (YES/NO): NO